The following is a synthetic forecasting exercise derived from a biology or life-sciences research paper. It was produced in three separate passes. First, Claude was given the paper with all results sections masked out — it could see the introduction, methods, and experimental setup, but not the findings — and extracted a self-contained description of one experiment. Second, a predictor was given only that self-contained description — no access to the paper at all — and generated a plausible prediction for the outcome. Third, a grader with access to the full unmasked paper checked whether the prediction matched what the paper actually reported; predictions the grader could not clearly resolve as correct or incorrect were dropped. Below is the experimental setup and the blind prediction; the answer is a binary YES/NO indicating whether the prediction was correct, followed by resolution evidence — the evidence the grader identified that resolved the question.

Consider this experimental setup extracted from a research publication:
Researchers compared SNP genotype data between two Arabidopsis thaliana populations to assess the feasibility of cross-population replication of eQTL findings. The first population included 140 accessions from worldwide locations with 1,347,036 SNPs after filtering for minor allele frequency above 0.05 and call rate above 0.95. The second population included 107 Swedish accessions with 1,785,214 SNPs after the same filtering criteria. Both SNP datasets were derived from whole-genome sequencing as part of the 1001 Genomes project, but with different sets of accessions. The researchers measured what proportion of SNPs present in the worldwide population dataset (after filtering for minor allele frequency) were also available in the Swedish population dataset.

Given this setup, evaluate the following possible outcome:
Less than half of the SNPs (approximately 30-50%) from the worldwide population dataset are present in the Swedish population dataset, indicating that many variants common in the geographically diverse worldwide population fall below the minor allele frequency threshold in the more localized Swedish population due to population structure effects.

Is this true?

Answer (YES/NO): NO